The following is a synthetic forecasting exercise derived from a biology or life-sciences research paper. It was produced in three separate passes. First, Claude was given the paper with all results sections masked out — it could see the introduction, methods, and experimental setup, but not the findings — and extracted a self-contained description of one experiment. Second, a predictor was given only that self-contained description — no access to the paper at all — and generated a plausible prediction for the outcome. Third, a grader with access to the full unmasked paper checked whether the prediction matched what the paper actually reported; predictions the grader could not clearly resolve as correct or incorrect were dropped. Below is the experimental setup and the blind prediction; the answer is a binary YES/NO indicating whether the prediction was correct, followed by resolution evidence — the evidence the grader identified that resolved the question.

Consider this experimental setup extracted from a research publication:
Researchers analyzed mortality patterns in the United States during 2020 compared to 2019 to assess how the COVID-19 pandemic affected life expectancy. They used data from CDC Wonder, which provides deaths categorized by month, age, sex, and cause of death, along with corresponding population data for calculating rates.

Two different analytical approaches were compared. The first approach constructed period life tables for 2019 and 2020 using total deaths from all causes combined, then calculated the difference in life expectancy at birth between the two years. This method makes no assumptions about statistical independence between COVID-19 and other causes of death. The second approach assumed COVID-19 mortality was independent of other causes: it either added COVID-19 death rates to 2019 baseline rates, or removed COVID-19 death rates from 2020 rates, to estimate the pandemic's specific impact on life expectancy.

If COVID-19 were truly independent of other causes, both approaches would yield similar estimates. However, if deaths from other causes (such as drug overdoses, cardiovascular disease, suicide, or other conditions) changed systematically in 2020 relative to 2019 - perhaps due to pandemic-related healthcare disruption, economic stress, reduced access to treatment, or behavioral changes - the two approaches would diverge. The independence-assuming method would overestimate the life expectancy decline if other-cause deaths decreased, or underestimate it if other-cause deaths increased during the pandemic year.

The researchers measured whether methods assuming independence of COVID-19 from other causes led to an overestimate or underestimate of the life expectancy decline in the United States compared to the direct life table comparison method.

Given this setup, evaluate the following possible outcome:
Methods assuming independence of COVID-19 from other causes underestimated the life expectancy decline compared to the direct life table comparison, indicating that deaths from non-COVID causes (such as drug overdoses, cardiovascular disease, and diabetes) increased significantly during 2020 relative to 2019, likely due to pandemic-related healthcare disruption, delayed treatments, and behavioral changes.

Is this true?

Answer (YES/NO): YES